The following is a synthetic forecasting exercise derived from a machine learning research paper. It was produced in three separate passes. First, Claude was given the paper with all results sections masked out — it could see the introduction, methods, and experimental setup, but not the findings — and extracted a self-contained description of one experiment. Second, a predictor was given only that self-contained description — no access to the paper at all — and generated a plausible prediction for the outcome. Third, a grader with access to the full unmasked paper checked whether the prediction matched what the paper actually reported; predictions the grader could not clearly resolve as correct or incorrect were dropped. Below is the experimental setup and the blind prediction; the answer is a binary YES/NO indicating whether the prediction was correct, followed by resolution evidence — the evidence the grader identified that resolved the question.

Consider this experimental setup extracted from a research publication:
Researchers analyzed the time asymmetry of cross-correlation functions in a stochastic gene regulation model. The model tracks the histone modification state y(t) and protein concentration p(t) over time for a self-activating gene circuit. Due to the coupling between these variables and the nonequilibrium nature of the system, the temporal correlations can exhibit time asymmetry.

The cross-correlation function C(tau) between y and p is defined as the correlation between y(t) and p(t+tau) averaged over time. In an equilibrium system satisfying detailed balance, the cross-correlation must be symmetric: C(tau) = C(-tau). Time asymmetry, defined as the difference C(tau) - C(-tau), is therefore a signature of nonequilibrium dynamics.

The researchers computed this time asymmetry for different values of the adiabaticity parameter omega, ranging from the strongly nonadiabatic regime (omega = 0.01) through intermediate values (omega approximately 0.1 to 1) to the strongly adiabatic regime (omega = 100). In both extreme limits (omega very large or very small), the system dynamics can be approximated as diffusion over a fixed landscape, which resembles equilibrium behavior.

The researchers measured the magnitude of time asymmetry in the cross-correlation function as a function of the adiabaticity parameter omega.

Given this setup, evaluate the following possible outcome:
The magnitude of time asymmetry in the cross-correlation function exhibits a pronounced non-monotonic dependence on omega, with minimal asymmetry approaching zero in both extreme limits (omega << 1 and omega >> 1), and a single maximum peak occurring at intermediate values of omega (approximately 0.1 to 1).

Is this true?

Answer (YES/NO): YES